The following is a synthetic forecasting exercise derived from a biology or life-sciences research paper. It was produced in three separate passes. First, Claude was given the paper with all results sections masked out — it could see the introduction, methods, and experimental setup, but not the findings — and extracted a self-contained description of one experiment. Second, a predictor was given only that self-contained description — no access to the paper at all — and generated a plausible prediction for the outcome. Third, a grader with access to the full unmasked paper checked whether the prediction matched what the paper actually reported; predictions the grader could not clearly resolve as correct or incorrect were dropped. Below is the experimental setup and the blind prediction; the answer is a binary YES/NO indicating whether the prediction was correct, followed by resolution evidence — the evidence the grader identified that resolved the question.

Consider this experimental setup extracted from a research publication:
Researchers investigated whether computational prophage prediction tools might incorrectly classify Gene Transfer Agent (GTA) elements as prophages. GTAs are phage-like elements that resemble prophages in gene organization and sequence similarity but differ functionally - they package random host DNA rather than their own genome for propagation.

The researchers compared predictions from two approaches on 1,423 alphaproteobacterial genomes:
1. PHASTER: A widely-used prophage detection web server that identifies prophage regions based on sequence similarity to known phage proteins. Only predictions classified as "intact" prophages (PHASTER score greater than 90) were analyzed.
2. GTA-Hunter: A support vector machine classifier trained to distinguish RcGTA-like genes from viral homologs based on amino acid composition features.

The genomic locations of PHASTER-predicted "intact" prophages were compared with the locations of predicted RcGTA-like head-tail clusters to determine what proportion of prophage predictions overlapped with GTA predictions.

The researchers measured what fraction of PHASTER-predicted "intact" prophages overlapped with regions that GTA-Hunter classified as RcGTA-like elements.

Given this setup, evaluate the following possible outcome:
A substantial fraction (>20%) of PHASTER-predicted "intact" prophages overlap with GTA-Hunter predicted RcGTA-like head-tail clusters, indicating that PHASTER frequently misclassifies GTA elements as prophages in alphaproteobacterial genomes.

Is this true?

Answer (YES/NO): YES